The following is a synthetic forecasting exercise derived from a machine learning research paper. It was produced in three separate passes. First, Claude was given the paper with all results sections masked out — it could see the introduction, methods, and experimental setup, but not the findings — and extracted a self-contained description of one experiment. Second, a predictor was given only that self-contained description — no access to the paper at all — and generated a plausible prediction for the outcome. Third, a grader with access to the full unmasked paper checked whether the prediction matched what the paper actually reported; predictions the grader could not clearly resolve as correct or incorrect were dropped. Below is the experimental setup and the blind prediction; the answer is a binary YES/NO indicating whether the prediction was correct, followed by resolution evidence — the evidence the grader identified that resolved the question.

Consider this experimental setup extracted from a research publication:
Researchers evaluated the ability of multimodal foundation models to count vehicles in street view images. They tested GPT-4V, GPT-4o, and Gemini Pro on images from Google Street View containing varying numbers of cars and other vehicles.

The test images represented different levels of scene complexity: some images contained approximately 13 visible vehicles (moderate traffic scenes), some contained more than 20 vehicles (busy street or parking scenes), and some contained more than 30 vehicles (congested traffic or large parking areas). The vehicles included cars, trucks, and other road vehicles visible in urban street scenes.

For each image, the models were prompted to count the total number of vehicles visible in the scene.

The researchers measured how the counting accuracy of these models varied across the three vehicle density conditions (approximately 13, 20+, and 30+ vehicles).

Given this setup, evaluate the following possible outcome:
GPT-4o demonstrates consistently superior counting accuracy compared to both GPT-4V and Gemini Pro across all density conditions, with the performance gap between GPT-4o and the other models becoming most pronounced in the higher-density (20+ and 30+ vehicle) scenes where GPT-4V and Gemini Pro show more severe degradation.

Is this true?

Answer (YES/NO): NO